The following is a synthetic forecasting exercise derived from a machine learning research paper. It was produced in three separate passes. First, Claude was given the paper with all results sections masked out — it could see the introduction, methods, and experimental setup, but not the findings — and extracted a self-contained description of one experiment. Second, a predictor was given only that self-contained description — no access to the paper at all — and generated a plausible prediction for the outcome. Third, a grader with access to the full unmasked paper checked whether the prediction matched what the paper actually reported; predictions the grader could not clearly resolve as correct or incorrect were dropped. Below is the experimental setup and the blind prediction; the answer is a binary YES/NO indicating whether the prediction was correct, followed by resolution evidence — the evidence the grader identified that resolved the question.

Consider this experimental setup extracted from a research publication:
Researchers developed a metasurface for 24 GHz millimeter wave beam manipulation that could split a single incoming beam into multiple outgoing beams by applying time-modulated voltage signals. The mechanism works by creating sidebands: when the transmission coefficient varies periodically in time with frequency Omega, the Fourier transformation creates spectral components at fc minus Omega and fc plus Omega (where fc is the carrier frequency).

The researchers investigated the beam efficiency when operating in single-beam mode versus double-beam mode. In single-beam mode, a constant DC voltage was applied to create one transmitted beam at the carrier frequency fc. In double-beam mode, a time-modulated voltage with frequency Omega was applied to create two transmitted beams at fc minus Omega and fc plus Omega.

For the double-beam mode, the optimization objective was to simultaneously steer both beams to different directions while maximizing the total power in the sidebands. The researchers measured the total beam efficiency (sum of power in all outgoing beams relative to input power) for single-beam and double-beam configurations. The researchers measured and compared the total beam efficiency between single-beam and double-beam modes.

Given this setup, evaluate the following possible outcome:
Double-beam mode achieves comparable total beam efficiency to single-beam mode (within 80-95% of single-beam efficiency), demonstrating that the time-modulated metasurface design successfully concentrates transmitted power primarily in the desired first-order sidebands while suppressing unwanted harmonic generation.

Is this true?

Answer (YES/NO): YES